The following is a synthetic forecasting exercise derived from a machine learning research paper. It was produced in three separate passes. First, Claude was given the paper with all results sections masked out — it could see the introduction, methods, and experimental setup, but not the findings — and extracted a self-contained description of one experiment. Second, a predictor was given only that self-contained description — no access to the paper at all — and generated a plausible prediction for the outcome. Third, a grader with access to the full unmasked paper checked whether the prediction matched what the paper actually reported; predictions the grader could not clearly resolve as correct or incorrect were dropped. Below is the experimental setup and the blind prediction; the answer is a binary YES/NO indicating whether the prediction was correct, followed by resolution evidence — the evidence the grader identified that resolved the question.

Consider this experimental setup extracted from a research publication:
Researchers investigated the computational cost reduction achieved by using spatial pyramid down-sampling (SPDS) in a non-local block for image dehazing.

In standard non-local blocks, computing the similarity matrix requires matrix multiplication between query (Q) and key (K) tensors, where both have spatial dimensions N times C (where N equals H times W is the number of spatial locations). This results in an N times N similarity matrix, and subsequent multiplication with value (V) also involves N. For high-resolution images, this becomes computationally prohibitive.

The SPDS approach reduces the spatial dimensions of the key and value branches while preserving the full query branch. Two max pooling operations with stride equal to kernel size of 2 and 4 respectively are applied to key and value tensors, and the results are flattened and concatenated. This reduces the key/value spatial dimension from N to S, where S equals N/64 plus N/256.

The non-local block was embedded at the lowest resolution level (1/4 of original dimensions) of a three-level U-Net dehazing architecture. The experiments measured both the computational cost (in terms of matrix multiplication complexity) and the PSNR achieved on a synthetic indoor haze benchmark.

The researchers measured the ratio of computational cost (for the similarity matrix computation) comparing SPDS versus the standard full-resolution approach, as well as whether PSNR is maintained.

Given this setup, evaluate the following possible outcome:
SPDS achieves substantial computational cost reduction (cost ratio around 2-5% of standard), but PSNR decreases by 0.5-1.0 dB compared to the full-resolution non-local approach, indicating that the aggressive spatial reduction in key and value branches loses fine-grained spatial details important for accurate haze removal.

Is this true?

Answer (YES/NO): NO